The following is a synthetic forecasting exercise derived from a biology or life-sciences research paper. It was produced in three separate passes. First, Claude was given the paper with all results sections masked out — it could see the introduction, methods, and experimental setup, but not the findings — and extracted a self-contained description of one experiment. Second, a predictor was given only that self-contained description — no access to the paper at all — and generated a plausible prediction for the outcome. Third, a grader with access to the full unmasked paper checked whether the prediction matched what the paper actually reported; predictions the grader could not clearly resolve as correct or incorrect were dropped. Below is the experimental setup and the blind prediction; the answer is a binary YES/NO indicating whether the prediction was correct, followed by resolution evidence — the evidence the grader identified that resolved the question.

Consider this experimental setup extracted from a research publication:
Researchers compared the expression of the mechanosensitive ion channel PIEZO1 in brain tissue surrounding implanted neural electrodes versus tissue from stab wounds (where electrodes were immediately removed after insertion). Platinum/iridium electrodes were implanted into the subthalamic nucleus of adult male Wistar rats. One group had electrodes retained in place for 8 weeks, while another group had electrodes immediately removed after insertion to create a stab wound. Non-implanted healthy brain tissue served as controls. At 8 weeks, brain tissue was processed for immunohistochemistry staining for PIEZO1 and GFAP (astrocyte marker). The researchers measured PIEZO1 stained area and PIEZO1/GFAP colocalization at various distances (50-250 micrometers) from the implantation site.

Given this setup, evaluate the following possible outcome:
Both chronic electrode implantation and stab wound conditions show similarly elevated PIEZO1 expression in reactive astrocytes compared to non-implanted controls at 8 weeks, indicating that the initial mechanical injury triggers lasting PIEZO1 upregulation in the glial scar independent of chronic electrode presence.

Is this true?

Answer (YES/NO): YES